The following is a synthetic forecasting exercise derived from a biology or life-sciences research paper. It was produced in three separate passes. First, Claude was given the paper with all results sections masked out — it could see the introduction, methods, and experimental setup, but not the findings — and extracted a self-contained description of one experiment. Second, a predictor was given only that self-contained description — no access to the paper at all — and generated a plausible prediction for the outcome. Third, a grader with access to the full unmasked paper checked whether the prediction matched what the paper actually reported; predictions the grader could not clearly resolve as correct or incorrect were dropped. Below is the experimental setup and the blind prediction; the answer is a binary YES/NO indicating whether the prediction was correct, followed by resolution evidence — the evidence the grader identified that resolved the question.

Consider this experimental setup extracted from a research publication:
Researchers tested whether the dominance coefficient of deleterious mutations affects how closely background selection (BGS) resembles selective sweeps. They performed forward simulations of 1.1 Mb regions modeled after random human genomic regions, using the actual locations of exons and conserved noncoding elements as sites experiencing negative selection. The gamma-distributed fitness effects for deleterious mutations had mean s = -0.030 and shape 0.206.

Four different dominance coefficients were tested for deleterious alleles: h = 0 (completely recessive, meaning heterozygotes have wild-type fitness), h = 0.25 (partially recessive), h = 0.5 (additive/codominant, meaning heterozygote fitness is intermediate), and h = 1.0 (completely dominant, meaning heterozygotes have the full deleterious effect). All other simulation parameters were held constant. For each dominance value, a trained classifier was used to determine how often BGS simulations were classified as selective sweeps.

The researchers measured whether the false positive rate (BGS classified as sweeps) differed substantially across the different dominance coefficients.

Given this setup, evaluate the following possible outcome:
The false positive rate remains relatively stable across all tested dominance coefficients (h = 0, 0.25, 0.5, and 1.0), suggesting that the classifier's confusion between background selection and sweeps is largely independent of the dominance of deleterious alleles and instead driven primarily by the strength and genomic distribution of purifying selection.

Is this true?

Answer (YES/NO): YES